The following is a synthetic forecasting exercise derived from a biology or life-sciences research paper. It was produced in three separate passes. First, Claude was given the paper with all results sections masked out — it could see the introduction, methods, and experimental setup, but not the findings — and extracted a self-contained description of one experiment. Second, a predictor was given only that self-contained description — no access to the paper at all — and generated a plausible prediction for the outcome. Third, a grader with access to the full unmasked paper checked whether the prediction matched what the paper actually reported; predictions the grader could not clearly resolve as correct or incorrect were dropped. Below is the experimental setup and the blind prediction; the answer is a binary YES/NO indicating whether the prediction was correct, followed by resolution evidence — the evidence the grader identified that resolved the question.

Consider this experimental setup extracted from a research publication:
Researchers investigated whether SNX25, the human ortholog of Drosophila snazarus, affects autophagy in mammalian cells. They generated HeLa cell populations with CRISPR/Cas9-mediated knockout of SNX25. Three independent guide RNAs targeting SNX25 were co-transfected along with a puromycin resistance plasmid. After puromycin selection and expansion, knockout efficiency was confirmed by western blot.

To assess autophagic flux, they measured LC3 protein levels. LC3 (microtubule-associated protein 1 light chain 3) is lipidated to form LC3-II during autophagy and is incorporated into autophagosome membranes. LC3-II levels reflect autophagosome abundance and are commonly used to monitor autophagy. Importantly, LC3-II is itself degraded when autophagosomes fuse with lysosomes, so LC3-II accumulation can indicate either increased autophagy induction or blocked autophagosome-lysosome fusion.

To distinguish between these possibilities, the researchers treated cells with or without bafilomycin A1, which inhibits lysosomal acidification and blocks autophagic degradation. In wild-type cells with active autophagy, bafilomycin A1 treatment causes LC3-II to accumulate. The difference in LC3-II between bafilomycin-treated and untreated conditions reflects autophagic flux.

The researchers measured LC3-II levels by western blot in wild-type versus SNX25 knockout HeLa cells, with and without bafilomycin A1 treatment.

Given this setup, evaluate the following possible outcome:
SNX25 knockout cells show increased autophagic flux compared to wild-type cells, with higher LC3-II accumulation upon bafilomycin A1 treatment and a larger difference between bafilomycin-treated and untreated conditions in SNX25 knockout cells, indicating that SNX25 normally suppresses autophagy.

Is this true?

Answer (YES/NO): NO